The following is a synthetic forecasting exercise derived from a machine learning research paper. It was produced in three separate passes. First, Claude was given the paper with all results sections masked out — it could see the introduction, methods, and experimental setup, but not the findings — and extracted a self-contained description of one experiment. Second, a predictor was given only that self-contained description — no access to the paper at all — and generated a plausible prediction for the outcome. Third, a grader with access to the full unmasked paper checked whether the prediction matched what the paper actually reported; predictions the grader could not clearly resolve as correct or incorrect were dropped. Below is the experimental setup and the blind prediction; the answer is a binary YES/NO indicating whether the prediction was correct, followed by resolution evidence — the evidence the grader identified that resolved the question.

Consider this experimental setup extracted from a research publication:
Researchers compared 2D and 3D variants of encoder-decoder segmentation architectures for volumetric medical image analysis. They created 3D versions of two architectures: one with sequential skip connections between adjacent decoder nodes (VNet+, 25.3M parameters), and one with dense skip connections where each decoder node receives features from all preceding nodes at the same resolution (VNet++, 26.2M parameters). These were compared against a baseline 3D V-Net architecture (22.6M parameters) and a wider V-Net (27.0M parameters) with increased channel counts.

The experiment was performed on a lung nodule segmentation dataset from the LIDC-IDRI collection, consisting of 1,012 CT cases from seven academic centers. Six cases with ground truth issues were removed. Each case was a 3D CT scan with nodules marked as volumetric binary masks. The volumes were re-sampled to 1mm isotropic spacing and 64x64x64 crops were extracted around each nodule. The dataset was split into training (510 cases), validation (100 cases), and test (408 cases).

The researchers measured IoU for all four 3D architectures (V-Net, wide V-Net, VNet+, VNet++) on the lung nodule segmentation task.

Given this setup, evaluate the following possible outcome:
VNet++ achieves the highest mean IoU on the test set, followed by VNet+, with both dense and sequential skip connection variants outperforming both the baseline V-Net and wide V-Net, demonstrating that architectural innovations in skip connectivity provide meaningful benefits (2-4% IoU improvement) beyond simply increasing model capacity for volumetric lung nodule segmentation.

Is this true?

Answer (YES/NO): YES